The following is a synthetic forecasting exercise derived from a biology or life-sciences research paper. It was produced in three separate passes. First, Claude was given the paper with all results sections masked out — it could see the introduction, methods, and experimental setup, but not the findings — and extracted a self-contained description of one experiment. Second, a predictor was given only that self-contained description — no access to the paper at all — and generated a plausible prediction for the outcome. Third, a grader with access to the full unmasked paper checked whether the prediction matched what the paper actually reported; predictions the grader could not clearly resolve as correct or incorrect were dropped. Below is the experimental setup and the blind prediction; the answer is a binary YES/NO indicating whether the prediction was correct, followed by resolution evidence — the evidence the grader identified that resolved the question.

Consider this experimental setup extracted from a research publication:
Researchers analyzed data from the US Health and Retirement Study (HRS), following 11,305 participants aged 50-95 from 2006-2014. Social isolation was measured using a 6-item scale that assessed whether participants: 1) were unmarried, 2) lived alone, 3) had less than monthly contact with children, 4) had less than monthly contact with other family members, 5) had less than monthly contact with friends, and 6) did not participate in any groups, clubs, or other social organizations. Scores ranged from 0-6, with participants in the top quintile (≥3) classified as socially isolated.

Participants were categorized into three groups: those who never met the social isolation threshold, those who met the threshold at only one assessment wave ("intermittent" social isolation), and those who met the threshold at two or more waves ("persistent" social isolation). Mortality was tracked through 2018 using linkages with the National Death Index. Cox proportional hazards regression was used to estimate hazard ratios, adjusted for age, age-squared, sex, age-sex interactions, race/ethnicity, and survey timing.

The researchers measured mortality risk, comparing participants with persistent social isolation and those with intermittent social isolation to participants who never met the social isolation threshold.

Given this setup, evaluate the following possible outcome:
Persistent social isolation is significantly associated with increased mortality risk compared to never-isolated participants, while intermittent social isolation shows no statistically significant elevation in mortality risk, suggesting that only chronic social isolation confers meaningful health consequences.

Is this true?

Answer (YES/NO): NO